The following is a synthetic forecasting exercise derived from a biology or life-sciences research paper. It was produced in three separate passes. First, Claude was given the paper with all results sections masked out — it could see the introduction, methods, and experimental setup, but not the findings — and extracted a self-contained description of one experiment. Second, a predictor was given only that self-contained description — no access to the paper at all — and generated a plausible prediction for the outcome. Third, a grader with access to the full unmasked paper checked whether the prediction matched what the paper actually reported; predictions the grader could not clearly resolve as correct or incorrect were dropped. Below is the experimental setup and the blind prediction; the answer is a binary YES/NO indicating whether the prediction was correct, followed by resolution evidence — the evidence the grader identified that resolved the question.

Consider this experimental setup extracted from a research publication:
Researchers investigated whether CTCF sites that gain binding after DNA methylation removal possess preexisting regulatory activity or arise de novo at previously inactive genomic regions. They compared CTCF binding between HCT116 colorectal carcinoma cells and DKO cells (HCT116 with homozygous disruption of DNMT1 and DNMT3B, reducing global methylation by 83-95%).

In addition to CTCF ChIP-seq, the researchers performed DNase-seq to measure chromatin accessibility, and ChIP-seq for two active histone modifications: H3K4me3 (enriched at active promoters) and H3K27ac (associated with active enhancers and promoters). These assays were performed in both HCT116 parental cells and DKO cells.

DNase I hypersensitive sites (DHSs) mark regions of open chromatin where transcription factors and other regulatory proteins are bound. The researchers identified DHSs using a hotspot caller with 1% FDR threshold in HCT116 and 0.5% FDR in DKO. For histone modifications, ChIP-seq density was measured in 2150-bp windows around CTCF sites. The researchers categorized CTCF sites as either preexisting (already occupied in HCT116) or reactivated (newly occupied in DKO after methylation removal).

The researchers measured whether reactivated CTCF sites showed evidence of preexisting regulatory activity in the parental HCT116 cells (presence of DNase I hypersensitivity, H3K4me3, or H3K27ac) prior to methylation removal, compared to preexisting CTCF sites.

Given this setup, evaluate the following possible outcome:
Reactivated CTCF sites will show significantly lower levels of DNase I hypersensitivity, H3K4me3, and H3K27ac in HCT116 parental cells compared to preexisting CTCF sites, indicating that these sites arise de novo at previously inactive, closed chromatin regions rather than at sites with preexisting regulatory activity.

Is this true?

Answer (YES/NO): YES